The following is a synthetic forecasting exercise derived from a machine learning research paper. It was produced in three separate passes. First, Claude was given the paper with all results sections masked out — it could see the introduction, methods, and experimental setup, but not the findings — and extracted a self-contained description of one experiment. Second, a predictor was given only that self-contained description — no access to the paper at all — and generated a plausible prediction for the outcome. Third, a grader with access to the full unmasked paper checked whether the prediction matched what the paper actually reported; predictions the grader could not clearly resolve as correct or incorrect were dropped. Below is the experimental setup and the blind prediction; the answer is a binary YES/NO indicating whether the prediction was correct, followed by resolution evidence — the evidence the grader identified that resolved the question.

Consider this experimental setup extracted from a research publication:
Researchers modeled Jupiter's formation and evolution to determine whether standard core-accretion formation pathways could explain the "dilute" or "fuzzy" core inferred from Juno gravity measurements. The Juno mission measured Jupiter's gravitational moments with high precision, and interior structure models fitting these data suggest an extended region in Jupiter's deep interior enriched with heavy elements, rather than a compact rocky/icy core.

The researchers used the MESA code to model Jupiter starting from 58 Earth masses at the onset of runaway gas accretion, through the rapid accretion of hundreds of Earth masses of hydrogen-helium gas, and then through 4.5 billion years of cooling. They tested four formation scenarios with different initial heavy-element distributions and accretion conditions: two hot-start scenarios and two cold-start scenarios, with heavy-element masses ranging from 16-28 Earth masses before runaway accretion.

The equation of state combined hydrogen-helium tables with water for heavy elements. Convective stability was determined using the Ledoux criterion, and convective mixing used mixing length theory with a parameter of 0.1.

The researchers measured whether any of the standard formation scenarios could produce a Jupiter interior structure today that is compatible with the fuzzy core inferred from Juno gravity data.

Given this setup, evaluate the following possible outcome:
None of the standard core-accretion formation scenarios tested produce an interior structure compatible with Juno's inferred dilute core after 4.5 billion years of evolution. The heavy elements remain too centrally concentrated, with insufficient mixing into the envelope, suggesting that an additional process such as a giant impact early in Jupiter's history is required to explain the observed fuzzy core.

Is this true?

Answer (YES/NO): NO